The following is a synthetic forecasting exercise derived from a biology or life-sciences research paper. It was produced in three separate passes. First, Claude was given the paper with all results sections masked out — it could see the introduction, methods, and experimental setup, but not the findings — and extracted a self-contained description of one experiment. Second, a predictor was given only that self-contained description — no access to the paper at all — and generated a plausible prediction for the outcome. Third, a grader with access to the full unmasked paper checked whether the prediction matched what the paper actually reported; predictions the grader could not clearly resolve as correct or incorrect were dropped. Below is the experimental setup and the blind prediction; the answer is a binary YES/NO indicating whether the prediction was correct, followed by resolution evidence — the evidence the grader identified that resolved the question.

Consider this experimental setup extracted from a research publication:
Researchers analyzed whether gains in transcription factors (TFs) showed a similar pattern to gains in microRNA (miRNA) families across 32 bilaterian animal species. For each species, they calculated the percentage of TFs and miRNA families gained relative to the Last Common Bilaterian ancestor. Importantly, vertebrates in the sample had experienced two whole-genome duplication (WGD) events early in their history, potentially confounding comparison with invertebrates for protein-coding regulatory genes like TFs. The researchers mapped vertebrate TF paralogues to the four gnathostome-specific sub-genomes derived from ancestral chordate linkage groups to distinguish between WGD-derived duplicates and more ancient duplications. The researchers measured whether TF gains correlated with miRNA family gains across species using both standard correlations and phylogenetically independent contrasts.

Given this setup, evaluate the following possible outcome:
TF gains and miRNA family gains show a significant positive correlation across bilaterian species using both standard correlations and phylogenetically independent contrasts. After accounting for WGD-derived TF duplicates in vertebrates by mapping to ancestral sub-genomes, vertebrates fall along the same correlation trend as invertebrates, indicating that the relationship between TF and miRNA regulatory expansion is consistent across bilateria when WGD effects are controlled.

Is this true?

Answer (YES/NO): NO